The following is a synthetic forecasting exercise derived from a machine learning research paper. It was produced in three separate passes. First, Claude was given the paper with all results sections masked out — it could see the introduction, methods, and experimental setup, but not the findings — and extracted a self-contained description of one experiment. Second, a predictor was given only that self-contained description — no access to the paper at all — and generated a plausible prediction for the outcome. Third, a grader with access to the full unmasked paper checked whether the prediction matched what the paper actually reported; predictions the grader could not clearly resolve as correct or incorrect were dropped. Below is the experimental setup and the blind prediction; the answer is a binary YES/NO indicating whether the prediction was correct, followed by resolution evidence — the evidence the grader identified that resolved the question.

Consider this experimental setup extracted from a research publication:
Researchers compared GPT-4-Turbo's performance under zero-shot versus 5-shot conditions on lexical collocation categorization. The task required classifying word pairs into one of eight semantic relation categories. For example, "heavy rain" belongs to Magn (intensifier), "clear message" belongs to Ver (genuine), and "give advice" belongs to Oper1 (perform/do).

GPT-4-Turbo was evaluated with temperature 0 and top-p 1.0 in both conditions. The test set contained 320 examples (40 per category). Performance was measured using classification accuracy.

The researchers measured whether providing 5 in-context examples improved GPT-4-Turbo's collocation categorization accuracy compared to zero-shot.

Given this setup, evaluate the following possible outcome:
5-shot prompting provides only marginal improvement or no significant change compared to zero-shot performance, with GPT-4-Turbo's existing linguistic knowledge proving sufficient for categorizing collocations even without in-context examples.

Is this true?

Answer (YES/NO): NO